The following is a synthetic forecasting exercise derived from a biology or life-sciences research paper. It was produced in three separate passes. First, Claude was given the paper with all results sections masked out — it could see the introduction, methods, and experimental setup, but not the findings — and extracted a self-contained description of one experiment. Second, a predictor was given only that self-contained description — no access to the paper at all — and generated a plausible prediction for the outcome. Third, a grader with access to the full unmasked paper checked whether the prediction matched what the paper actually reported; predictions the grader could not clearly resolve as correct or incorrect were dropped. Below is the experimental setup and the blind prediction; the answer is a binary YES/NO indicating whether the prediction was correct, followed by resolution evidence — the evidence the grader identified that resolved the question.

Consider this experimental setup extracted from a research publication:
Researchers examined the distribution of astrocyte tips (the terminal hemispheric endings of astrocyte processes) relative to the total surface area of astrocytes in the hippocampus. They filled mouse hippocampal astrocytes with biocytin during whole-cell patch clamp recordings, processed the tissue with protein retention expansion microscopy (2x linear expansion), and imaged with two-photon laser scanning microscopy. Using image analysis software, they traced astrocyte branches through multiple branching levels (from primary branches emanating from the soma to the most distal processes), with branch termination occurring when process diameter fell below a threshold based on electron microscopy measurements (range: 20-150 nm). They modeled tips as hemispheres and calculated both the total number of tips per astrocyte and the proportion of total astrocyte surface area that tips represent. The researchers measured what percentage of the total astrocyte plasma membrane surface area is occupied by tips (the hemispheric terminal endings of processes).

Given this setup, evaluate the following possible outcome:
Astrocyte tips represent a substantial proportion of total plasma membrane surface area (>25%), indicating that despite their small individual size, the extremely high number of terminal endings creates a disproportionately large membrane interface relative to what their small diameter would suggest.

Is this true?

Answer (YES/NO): NO